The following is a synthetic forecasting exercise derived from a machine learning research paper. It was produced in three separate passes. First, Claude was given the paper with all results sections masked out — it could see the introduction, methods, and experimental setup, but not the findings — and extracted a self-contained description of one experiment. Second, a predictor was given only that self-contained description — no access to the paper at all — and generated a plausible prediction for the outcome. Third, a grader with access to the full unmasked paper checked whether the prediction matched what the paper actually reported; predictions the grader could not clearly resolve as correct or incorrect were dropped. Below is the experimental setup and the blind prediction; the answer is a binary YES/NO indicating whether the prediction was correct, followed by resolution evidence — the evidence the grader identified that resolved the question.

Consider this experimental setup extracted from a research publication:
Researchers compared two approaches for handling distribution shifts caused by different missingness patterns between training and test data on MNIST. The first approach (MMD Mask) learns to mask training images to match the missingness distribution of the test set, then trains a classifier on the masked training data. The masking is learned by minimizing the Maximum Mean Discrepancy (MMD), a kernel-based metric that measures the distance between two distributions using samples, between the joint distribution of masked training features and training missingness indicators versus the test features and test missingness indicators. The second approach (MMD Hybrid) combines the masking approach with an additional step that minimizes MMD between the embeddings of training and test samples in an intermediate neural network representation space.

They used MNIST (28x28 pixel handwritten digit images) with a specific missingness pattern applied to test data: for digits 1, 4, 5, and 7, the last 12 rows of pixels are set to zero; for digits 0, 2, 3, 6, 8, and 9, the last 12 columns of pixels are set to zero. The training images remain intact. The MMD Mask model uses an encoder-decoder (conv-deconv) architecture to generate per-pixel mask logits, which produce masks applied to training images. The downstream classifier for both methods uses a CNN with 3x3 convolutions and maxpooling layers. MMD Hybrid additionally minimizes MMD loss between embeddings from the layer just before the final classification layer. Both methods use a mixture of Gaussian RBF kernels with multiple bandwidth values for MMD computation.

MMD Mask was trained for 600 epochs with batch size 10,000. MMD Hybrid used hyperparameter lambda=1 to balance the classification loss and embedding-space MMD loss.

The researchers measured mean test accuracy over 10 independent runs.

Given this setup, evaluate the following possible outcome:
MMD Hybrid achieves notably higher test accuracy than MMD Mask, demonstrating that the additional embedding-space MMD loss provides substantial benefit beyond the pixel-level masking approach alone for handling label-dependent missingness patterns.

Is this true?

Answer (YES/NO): NO